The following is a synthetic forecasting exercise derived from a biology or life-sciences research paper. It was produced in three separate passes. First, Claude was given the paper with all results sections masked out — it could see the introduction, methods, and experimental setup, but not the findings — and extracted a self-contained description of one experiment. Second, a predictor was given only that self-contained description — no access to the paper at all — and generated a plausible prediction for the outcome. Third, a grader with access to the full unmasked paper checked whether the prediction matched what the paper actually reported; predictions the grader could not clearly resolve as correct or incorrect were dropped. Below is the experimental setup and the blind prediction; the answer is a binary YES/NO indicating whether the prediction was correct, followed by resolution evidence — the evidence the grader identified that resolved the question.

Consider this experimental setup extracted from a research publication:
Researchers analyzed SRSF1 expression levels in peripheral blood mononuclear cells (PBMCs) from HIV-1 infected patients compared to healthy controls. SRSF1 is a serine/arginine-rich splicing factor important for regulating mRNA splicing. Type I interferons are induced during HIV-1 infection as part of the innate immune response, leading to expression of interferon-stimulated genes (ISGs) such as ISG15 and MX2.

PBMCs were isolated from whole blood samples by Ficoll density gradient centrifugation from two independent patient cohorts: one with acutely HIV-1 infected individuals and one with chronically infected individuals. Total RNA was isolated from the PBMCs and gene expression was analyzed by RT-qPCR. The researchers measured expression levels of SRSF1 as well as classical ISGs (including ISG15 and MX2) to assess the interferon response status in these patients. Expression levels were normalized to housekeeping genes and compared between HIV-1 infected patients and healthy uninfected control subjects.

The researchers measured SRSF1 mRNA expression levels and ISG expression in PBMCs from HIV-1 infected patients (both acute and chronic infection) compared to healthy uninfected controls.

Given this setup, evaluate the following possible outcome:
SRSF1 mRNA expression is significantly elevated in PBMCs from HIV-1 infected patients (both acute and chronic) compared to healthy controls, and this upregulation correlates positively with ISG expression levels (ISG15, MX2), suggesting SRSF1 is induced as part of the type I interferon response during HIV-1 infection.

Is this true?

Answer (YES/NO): NO